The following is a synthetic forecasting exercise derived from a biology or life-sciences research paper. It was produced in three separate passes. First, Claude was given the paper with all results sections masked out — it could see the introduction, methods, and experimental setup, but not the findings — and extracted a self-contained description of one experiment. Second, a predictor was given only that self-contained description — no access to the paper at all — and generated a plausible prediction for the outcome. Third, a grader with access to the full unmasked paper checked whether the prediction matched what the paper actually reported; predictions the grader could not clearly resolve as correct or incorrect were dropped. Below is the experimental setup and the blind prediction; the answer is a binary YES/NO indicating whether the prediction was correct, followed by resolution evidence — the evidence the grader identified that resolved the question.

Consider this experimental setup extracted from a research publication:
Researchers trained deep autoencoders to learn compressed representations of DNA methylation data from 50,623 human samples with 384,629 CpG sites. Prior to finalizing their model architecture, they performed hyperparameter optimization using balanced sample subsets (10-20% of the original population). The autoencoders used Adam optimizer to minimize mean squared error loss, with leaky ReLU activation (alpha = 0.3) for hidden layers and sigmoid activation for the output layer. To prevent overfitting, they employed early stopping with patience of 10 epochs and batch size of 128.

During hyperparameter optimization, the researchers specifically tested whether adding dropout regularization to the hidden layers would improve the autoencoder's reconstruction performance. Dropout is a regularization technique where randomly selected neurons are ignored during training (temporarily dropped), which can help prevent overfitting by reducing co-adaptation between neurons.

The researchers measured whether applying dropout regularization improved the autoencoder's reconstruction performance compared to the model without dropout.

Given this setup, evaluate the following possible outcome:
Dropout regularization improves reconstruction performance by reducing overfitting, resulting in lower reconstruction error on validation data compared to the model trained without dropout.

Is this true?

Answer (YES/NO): NO